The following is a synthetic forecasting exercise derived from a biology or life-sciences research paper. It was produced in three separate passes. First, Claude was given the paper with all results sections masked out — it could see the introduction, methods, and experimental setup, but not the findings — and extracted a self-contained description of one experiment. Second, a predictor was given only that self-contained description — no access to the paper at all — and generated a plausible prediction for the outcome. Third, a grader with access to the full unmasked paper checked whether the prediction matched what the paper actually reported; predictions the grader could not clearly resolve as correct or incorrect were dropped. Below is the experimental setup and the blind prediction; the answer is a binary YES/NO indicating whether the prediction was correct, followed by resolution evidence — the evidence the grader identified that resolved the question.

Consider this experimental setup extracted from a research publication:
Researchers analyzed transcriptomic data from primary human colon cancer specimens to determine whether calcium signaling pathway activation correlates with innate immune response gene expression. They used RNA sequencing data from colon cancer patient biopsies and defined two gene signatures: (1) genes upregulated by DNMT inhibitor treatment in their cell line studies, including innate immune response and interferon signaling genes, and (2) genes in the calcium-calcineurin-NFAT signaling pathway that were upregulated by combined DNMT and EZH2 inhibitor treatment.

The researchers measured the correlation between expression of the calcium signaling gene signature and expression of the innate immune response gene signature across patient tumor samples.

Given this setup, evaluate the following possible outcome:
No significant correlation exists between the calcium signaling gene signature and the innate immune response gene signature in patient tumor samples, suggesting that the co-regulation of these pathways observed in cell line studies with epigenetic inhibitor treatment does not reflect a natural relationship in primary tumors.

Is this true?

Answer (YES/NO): NO